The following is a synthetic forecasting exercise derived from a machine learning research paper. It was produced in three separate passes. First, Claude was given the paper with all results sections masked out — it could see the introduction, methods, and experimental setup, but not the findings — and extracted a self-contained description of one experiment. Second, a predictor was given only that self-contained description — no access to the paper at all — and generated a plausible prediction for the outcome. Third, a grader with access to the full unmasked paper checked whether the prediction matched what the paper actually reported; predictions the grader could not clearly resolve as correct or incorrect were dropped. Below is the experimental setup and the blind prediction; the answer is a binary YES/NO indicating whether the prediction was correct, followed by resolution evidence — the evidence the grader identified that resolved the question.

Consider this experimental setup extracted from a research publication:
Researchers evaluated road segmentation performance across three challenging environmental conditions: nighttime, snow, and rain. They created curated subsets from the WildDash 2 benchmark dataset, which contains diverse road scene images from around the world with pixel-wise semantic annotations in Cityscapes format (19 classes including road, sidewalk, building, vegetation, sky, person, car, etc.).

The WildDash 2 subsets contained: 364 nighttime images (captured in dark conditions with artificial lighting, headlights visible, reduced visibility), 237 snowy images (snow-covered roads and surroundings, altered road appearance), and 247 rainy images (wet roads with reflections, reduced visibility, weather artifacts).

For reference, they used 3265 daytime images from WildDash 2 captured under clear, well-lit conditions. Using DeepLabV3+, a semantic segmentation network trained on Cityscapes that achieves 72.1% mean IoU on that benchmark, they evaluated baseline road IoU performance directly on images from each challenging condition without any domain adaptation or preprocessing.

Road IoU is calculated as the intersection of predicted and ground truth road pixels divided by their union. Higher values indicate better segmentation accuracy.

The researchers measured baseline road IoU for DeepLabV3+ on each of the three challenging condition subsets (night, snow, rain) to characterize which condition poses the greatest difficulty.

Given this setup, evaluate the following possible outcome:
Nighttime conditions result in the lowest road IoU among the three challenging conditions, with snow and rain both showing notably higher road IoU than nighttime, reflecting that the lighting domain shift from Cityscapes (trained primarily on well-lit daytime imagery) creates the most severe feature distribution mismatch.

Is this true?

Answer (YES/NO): NO